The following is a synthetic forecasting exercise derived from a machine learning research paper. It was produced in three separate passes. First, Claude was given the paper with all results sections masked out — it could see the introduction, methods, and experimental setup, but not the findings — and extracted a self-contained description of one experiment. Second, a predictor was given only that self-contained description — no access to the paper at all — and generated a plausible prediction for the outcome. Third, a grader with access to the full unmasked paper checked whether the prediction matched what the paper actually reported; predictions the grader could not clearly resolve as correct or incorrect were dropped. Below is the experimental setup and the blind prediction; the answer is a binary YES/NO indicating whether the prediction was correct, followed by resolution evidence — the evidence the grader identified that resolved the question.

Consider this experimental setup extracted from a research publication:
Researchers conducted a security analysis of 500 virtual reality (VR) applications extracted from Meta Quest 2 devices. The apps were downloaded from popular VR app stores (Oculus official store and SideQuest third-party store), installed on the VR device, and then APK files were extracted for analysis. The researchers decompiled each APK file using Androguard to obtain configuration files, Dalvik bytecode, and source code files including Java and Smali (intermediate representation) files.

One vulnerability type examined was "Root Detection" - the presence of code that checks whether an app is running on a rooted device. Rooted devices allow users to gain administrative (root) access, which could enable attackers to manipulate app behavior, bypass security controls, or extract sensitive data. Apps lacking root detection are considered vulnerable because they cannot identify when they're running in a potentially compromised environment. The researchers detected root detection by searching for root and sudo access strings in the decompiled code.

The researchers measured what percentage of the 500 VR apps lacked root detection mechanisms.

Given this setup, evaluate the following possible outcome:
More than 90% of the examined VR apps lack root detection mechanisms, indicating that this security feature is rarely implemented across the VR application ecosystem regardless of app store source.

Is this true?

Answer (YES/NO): YES